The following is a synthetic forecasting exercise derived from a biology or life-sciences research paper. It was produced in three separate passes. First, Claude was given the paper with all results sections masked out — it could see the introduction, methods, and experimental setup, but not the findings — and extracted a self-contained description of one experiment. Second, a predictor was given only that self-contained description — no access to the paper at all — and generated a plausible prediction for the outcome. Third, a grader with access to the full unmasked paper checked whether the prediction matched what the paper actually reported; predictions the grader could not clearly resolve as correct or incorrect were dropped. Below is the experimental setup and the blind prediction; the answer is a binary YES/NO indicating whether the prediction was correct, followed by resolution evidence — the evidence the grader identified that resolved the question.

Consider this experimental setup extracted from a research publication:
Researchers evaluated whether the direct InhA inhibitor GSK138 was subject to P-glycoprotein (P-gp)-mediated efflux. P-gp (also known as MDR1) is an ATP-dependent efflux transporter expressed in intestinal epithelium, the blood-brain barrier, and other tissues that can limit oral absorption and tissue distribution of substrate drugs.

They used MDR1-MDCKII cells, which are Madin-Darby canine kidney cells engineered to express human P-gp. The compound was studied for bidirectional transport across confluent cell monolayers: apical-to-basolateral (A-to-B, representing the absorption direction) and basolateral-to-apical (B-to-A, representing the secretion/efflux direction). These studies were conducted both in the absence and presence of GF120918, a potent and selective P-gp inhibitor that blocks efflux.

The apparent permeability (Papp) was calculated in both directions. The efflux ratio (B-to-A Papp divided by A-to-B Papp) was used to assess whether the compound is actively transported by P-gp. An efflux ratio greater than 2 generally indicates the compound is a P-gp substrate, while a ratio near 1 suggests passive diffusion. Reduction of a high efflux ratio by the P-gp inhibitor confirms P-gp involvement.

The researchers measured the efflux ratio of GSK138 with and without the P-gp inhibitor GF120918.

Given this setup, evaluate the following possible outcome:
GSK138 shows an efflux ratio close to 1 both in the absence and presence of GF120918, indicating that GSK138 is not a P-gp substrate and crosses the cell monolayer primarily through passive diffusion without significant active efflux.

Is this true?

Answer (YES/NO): NO